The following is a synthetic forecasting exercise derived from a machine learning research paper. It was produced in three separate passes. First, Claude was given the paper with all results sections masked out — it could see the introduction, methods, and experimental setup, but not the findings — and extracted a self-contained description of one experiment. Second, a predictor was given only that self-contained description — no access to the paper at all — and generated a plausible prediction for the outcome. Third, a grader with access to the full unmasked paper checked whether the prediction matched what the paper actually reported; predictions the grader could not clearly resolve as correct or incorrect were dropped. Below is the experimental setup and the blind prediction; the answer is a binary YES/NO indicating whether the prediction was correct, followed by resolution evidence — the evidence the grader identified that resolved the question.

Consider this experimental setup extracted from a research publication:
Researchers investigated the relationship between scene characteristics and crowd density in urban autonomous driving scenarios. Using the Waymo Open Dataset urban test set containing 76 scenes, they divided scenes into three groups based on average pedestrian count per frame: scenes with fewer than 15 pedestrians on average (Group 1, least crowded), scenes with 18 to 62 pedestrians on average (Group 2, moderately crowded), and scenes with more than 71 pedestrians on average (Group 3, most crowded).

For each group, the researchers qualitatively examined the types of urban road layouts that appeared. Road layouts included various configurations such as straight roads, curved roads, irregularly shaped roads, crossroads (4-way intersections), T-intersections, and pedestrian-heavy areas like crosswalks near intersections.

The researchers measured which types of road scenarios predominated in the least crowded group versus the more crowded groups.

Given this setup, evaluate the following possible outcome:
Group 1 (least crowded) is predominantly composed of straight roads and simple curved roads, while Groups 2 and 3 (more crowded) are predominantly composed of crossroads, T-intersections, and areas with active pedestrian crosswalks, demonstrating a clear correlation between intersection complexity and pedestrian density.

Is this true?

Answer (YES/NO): NO